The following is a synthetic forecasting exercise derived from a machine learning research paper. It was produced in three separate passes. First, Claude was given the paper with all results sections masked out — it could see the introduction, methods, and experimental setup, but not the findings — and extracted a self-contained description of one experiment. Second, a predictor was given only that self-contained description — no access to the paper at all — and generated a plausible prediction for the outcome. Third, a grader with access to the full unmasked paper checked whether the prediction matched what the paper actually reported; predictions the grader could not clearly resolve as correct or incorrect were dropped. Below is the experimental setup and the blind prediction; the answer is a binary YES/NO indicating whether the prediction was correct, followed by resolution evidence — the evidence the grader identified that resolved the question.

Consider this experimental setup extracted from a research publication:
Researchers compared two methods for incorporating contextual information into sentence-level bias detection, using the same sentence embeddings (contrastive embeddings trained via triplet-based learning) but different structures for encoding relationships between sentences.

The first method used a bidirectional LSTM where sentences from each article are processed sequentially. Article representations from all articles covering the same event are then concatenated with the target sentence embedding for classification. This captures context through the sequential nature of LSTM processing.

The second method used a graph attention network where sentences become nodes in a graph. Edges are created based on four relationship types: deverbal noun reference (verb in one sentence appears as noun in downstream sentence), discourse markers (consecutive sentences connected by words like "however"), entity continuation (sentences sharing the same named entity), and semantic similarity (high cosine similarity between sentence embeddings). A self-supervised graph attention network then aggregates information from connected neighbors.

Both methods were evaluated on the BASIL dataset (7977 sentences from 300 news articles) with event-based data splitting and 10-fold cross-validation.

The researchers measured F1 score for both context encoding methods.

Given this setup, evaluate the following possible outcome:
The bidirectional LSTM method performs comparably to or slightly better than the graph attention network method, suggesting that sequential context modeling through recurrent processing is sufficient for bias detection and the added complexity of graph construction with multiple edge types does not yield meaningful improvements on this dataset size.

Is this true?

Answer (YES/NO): NO